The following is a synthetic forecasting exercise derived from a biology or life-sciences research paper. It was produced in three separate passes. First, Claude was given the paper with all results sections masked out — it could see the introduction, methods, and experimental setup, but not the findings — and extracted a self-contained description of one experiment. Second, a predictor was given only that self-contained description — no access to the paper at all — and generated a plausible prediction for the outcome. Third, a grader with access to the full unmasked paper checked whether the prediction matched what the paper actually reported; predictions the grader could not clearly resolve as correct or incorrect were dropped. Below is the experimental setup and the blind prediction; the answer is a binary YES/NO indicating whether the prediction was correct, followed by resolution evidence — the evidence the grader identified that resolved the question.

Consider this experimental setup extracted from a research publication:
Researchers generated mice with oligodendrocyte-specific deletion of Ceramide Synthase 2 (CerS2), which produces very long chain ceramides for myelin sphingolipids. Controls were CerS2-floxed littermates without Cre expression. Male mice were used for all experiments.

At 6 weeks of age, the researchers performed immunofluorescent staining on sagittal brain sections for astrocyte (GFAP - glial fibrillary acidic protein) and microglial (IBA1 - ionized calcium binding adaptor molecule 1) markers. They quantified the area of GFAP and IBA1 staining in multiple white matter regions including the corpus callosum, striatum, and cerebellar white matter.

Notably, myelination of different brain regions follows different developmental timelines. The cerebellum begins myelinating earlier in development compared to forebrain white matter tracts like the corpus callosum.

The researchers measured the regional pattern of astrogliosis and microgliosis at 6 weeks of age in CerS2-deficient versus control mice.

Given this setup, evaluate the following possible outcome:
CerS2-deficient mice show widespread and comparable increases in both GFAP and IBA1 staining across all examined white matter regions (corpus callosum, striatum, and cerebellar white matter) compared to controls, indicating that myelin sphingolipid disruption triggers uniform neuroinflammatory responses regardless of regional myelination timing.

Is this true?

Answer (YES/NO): NO